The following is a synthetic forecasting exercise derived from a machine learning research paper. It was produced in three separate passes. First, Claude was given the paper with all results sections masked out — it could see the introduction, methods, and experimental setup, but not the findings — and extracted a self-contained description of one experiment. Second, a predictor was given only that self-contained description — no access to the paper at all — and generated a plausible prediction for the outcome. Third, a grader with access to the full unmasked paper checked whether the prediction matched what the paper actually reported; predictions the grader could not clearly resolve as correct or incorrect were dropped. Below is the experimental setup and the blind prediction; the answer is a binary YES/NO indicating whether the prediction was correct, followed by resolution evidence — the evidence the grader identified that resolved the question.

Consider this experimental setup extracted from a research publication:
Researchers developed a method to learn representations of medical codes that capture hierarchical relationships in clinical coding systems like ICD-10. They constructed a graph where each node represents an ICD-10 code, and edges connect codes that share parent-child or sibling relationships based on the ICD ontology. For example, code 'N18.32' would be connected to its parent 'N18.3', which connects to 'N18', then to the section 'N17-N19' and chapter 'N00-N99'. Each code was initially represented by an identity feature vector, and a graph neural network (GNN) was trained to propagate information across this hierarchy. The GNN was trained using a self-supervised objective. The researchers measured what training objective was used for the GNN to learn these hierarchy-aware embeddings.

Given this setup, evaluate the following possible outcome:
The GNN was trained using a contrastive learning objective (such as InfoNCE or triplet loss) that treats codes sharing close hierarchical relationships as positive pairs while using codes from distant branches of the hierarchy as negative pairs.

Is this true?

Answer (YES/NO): NO